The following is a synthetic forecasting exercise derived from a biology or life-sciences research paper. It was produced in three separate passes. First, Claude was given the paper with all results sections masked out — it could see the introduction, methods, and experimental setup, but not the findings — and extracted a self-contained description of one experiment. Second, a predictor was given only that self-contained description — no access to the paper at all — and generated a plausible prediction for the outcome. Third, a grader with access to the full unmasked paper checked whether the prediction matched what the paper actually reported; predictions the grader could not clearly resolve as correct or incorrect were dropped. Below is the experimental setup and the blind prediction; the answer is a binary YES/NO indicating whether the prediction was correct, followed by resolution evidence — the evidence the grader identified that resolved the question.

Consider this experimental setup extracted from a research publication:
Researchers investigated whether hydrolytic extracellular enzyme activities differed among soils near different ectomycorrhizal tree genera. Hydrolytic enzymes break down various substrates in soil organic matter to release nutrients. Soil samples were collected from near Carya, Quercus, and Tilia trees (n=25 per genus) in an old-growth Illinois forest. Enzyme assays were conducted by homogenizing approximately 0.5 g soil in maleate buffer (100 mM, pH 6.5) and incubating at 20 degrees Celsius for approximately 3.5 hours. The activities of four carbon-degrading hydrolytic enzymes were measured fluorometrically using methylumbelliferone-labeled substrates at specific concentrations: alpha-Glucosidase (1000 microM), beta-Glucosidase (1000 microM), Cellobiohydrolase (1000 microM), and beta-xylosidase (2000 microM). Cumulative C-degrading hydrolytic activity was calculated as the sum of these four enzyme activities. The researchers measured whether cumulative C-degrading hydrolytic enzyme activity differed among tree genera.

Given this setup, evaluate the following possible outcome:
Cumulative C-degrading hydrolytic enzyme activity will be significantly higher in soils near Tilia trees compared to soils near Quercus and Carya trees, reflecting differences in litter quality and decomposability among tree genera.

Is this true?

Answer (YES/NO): NO